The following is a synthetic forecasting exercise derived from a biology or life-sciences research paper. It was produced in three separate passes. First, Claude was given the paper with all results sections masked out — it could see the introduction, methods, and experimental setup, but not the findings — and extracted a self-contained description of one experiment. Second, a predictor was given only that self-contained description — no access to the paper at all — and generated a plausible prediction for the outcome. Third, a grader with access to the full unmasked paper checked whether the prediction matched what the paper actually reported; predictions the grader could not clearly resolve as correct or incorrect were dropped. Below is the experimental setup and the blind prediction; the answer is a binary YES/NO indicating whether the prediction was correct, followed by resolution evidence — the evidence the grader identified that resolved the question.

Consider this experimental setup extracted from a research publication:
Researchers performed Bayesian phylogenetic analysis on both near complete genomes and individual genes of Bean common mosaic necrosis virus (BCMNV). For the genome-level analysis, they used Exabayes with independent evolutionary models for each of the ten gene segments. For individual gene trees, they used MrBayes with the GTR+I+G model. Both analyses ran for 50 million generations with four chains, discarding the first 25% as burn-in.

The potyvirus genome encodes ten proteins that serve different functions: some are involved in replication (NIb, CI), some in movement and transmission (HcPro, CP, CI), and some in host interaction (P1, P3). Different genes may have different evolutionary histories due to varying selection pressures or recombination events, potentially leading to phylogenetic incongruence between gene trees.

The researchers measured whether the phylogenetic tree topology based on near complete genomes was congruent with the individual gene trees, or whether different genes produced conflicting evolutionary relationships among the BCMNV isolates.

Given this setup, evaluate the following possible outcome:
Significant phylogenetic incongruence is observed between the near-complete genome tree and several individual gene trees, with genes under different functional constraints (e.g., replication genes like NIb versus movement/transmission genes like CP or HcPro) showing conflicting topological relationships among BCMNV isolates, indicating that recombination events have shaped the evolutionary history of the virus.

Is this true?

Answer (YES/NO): NO